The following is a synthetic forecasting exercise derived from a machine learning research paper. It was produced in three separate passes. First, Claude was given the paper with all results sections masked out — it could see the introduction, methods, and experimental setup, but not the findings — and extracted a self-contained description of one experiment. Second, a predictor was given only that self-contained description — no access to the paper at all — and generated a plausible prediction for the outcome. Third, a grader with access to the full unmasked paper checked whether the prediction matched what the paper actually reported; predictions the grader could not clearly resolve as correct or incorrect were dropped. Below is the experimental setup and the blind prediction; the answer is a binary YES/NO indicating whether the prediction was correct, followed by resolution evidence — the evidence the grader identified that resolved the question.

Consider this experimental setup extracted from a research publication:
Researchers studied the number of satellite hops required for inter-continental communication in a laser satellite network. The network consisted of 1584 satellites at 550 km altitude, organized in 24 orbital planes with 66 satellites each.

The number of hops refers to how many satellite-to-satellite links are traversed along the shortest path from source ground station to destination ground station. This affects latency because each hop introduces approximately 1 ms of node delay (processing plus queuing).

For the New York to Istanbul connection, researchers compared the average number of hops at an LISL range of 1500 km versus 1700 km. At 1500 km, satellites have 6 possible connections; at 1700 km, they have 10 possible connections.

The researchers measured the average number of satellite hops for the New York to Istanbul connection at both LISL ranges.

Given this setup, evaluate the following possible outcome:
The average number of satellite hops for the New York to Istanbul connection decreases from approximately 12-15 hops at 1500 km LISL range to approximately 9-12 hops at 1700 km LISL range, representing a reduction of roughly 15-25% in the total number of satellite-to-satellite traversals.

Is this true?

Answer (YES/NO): NO